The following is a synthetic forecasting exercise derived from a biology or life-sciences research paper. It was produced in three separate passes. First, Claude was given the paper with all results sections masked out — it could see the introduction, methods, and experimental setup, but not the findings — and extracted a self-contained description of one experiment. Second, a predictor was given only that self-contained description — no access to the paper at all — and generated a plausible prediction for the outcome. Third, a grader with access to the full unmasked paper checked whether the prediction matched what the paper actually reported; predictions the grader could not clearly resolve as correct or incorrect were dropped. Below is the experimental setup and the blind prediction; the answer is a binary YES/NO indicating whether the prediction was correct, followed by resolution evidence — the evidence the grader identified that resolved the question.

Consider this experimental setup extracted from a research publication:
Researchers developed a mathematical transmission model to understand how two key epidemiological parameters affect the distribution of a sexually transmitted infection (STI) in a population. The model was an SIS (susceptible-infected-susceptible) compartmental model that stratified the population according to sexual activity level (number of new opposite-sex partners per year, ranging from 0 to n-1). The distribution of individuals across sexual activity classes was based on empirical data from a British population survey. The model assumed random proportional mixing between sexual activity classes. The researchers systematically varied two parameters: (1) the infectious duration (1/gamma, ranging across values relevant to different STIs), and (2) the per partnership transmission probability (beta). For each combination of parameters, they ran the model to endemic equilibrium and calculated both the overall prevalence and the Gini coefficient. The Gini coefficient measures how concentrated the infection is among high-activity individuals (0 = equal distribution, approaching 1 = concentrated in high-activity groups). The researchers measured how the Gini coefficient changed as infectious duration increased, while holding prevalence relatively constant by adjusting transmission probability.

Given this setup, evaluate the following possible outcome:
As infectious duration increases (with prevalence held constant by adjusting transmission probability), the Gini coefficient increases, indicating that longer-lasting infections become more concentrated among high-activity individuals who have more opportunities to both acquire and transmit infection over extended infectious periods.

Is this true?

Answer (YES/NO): NO